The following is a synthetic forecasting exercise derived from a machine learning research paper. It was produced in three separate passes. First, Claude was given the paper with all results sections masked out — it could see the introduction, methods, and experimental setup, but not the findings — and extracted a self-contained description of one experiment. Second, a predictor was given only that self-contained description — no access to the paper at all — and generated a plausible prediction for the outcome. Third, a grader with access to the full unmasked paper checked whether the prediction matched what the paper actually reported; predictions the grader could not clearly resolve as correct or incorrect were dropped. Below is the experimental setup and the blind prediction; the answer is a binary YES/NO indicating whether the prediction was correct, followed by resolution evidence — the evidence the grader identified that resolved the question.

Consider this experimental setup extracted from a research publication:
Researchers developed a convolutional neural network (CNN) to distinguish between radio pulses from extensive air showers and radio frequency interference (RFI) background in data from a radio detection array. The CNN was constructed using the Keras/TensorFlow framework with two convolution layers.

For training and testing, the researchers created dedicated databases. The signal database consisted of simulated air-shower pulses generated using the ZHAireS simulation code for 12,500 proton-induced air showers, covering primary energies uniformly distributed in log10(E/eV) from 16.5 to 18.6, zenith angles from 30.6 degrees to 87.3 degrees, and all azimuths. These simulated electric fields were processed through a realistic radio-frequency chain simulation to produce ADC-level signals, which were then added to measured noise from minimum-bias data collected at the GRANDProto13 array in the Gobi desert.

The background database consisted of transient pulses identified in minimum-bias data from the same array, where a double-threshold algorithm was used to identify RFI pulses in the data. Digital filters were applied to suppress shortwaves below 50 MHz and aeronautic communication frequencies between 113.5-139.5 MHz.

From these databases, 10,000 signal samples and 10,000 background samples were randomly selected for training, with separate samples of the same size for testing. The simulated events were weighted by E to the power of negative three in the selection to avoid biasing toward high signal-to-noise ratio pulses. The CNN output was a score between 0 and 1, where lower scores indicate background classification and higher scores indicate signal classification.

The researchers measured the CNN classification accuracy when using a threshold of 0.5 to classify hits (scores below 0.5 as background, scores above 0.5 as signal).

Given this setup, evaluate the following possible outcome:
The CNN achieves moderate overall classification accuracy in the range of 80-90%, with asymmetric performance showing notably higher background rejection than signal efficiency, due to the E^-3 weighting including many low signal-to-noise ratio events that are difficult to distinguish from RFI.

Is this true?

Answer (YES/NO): NO